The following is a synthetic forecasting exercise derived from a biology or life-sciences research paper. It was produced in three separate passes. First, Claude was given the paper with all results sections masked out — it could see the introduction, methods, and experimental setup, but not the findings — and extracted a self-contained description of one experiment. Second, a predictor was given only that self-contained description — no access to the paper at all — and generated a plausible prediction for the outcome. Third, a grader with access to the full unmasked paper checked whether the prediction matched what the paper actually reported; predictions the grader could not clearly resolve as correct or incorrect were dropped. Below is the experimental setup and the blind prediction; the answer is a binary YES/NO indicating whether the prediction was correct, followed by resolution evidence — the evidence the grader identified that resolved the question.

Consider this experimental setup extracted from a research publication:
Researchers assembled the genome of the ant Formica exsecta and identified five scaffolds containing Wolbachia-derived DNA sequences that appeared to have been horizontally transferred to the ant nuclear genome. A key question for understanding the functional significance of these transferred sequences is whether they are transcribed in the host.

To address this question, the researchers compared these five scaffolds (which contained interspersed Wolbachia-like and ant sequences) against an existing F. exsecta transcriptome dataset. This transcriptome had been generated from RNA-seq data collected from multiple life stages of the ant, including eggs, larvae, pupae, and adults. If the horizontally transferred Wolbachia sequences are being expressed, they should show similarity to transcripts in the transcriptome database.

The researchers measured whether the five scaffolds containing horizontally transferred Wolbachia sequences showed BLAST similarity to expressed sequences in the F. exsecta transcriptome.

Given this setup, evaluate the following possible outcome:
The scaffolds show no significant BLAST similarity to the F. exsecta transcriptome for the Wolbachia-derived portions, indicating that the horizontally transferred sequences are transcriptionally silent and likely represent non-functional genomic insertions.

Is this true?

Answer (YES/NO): NO